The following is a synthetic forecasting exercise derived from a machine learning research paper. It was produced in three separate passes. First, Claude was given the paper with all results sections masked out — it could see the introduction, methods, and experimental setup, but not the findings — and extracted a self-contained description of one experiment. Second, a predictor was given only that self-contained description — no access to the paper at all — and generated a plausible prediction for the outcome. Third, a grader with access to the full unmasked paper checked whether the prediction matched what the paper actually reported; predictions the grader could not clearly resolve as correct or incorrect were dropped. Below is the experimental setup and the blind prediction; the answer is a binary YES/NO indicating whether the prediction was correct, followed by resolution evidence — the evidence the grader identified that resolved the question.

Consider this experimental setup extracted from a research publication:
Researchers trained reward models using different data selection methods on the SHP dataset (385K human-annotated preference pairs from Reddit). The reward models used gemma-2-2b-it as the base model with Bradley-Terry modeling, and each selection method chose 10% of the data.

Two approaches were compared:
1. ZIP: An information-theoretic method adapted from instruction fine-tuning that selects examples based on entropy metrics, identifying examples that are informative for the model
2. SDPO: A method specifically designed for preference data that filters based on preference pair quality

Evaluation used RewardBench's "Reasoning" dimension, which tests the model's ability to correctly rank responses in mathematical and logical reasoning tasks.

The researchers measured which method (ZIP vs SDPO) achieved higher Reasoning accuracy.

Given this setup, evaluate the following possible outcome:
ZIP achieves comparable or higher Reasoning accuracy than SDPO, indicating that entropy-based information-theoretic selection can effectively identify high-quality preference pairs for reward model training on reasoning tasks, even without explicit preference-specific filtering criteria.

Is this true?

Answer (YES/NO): YES